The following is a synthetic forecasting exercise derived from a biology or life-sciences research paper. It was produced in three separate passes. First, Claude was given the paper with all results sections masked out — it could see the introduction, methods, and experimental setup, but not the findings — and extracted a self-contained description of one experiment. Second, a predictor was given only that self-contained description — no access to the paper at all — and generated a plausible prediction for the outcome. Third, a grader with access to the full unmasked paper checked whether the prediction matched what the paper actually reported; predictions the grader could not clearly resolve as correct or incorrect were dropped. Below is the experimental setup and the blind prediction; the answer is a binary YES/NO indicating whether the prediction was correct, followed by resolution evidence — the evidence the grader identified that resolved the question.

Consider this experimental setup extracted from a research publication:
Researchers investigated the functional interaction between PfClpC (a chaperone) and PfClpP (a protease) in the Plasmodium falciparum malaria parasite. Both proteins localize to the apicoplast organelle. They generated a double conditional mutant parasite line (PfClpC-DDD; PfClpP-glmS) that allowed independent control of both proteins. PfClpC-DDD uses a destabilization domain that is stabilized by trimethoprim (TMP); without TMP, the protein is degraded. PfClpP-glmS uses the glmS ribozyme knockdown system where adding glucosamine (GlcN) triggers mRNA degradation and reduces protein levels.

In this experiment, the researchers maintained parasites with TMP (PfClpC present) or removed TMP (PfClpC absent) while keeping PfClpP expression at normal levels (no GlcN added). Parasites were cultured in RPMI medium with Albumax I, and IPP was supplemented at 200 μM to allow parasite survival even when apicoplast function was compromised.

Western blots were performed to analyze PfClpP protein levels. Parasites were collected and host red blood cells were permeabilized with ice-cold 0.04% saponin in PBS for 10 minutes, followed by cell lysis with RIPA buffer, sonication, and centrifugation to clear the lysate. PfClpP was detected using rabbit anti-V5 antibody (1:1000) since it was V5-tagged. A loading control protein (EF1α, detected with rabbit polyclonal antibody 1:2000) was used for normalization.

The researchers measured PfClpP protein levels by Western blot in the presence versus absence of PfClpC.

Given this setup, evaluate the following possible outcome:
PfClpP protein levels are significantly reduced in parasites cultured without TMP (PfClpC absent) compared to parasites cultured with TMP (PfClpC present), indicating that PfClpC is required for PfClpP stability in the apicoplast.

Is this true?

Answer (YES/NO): NO